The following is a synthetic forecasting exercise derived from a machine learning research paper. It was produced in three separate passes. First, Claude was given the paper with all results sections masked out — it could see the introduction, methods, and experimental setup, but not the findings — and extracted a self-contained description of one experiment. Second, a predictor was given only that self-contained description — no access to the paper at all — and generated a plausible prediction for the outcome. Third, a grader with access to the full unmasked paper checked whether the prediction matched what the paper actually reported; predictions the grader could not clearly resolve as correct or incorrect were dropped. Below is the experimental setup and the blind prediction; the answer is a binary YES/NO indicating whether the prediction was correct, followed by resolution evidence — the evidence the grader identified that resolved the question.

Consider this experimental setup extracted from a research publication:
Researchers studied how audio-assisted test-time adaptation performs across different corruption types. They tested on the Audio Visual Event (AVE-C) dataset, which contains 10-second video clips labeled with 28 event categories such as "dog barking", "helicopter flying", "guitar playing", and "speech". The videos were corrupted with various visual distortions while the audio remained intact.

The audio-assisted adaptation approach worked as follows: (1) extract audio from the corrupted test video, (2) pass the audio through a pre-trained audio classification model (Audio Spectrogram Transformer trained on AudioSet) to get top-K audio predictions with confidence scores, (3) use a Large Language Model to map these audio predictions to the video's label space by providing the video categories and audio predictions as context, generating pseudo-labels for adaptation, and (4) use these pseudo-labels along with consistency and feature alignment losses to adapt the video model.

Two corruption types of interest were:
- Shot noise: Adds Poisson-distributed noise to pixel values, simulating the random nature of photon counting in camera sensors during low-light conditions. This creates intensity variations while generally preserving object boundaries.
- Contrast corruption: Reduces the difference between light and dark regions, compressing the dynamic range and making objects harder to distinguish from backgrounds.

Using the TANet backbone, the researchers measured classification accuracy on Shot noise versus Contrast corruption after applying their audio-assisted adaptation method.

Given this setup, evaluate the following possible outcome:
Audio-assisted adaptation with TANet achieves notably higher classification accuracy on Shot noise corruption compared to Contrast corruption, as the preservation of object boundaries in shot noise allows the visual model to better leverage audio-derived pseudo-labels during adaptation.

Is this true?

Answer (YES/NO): YES